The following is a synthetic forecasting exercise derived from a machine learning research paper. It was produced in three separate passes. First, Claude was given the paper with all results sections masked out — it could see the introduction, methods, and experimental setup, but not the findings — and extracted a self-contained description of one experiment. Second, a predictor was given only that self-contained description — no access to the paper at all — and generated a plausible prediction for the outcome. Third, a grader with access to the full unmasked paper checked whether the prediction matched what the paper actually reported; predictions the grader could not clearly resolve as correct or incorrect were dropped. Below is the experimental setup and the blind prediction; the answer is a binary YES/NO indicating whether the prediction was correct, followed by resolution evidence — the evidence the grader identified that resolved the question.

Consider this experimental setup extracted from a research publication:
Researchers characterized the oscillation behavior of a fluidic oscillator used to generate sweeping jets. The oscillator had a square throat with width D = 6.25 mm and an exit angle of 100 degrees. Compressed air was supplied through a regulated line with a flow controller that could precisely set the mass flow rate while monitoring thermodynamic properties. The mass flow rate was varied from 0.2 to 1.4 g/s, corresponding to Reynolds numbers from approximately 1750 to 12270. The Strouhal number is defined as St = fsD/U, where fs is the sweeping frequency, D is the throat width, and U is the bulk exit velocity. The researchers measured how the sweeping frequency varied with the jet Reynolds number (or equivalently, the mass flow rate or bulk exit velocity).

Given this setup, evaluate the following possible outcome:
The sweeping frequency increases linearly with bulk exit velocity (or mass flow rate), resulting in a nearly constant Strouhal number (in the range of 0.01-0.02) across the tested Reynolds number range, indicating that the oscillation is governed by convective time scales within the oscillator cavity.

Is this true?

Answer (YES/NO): NO